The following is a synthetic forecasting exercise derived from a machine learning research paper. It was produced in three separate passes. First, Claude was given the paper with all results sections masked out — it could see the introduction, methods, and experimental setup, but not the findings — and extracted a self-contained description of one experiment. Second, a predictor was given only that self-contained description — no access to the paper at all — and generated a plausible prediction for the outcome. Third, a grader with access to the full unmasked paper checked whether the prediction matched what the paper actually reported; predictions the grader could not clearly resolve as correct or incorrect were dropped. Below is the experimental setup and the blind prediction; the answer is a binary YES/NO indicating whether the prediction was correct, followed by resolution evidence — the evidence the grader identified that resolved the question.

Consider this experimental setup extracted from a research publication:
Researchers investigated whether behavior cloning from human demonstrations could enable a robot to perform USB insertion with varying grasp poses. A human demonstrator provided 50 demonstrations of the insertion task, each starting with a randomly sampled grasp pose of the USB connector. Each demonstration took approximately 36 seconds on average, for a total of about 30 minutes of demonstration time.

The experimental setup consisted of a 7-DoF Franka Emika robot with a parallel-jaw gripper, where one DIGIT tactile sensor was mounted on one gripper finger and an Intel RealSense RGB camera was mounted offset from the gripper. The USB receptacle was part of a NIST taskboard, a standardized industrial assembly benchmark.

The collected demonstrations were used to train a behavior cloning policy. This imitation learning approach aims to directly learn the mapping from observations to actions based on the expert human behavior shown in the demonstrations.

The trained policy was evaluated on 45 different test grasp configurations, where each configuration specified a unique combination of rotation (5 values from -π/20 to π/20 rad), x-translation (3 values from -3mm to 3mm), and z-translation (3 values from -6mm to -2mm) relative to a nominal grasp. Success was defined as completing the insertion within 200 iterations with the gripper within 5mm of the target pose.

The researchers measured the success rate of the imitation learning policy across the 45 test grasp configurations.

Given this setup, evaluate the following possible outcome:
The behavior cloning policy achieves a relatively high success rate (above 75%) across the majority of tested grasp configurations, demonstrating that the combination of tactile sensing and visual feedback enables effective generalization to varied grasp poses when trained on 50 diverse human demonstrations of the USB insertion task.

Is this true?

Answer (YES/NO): NO